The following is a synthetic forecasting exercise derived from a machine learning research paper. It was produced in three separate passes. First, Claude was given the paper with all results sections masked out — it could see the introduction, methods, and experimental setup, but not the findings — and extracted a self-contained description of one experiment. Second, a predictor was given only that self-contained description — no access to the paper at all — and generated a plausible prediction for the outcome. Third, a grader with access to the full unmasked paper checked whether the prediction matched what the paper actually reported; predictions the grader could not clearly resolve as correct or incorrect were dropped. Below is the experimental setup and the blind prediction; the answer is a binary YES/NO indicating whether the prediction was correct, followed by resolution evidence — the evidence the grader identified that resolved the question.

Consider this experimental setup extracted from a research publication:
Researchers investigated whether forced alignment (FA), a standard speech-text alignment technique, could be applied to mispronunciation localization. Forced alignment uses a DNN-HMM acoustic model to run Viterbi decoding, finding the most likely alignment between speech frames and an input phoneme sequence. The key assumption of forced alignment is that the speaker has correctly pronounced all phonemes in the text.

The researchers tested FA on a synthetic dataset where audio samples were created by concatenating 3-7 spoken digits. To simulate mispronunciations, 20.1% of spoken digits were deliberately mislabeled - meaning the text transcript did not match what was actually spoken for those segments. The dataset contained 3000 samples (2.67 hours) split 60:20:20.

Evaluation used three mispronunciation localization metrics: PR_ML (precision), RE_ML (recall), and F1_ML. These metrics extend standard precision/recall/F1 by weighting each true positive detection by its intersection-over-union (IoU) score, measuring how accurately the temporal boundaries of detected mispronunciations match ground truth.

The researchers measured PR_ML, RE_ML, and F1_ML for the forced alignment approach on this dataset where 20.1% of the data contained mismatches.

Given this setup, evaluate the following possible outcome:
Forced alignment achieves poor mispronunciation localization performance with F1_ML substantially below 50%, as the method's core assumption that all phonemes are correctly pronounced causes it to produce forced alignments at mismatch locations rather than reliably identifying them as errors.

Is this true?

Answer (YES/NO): YES